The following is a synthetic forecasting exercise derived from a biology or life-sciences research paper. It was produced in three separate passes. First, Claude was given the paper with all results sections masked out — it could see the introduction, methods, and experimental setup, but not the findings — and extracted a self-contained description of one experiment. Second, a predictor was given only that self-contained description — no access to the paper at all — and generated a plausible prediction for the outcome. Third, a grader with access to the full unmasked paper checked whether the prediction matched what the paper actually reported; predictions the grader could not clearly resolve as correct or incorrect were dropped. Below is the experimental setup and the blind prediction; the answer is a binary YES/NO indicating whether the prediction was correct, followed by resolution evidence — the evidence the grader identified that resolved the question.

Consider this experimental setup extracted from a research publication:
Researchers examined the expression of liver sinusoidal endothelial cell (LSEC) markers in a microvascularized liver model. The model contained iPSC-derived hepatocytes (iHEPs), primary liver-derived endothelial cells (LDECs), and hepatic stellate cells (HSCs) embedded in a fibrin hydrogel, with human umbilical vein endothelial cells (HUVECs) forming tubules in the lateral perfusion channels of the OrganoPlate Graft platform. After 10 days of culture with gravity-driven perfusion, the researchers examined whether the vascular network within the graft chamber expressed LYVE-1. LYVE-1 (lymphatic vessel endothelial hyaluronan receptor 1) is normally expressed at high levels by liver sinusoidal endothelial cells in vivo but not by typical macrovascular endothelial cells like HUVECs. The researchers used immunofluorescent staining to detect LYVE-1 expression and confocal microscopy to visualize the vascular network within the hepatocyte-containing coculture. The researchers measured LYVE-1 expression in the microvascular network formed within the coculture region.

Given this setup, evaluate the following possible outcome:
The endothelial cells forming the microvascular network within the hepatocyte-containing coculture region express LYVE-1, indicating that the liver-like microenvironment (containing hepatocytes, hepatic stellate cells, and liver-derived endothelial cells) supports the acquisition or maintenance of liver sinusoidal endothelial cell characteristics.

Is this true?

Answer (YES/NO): YES